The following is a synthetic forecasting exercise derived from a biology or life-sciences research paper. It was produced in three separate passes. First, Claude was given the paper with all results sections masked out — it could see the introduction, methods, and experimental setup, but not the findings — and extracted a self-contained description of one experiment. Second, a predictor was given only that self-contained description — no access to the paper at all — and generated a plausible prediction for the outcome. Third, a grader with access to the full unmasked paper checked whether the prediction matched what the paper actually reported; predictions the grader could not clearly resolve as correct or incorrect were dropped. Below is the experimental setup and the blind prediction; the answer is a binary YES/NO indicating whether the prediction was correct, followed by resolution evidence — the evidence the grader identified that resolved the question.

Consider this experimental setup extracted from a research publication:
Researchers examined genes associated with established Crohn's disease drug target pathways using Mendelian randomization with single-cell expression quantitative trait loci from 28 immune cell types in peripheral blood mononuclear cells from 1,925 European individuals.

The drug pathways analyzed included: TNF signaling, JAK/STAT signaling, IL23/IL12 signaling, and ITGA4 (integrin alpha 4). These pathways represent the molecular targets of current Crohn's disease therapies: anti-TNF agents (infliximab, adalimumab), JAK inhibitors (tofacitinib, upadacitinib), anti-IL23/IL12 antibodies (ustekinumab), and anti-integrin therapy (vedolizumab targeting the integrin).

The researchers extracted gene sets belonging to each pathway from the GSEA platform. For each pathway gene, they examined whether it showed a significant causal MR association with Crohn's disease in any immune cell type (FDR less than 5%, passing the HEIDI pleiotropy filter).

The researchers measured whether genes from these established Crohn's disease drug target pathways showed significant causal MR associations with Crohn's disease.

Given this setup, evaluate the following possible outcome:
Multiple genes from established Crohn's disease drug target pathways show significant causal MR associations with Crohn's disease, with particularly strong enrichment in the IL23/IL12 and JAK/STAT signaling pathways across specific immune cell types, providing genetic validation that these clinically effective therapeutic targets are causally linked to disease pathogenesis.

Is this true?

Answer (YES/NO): NO